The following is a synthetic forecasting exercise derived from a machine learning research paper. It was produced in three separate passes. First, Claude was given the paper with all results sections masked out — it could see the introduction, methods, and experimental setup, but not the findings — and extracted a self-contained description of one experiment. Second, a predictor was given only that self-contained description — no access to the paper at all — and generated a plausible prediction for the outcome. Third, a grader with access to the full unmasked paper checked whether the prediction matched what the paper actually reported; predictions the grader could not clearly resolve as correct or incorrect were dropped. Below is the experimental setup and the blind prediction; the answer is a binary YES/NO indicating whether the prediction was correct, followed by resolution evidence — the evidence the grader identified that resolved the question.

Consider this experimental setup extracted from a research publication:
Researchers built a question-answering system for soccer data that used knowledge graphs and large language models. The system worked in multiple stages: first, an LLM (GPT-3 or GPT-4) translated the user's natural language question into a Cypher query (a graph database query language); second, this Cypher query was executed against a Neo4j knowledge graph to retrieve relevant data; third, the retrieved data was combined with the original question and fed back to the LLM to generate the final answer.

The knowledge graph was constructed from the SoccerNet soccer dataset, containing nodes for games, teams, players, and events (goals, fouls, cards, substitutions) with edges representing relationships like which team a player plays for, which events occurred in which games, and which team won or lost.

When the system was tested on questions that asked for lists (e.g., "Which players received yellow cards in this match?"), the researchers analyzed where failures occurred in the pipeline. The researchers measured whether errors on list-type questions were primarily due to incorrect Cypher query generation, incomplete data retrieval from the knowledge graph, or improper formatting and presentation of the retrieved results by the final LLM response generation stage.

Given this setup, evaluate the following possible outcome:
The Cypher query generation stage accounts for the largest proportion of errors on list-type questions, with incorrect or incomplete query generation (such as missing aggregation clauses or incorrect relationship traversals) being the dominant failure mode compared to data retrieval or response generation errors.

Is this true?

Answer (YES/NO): NO